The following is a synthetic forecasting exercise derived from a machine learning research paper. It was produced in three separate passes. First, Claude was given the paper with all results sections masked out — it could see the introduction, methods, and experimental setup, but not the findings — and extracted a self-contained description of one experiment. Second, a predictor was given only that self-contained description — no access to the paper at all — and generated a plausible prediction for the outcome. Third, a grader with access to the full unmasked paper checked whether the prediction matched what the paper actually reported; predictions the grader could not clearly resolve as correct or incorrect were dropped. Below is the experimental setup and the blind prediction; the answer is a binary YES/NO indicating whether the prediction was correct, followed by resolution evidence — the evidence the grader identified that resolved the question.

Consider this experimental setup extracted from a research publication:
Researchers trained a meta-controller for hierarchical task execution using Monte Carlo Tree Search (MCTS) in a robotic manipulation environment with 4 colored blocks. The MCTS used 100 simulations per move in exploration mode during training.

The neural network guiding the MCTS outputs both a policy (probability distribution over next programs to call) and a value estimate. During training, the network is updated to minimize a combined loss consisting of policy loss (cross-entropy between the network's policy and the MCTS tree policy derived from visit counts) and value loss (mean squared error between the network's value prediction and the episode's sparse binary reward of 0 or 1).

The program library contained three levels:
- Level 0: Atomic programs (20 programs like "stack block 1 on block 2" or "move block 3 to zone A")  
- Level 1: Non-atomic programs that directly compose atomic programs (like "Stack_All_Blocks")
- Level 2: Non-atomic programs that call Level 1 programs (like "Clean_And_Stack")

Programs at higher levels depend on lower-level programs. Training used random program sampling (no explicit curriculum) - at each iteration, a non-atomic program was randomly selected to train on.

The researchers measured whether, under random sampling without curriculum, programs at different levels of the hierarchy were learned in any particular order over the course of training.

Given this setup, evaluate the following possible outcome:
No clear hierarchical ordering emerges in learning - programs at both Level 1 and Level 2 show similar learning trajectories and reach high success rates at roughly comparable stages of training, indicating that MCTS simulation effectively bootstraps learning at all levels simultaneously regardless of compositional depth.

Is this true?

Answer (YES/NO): NO